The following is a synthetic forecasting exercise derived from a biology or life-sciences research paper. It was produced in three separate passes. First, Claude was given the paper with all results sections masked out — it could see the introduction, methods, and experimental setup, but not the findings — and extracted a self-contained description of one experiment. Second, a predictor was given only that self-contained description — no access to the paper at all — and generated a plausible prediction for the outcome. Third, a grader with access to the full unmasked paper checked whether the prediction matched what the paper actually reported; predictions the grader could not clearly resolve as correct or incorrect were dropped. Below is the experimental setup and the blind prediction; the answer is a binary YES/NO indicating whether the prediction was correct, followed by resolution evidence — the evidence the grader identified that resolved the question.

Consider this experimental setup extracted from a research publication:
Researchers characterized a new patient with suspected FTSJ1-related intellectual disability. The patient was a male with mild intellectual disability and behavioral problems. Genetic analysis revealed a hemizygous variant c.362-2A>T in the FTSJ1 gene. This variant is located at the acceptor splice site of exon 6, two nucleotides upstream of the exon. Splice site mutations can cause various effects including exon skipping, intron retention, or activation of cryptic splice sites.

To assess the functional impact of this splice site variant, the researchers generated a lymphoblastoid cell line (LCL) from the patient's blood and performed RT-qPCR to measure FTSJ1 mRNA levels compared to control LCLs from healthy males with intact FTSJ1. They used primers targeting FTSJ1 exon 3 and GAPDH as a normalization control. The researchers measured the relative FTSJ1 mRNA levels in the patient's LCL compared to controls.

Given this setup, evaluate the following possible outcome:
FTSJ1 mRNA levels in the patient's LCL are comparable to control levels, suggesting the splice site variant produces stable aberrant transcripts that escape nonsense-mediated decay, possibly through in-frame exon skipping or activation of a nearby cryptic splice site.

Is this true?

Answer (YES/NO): NO